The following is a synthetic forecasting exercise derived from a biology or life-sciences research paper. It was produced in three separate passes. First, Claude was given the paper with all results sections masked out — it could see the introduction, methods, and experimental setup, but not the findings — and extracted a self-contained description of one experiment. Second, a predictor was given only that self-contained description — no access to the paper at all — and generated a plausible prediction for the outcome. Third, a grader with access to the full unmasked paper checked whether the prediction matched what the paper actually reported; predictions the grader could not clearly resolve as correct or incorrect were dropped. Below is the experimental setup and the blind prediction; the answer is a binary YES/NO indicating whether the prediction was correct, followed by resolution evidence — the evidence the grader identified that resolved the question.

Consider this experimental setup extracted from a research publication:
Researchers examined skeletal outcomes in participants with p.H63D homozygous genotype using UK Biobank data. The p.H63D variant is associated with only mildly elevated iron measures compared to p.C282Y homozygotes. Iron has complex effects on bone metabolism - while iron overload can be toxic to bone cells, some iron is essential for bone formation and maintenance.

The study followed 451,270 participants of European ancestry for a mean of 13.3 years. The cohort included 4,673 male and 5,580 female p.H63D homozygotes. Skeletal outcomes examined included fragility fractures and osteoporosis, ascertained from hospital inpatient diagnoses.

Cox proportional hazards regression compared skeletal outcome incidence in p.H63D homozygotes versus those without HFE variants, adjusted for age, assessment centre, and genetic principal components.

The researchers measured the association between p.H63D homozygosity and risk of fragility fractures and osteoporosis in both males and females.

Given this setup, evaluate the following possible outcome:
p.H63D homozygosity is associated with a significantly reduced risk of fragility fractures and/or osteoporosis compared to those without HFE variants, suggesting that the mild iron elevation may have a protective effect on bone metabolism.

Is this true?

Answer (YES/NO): YES